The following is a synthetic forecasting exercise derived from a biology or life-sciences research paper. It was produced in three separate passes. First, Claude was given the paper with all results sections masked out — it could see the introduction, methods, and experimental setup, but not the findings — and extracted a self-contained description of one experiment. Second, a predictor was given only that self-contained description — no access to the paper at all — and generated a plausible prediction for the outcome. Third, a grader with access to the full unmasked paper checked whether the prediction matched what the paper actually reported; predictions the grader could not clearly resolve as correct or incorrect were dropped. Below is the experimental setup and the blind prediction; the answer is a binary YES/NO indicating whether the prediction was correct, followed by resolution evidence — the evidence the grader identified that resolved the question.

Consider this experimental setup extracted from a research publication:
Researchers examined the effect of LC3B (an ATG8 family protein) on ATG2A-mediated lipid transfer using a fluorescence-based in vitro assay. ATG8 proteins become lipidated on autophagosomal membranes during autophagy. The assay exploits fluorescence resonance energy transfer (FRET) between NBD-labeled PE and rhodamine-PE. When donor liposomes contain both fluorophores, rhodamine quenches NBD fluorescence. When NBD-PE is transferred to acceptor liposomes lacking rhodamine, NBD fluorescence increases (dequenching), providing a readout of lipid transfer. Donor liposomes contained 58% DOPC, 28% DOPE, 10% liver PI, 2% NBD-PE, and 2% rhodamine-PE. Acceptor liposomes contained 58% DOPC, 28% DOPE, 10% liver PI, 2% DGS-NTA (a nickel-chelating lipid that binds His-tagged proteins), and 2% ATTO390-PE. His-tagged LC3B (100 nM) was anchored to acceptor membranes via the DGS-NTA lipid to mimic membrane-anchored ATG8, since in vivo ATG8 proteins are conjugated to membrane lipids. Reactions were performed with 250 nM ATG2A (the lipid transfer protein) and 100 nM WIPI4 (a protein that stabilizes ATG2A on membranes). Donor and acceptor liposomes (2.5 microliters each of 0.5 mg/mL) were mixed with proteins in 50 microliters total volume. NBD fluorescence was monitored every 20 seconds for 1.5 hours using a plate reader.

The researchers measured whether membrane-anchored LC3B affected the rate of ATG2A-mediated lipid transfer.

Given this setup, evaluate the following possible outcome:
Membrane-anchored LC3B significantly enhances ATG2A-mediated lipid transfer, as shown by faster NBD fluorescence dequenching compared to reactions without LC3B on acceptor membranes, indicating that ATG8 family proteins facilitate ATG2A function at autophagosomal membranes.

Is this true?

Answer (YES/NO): YES